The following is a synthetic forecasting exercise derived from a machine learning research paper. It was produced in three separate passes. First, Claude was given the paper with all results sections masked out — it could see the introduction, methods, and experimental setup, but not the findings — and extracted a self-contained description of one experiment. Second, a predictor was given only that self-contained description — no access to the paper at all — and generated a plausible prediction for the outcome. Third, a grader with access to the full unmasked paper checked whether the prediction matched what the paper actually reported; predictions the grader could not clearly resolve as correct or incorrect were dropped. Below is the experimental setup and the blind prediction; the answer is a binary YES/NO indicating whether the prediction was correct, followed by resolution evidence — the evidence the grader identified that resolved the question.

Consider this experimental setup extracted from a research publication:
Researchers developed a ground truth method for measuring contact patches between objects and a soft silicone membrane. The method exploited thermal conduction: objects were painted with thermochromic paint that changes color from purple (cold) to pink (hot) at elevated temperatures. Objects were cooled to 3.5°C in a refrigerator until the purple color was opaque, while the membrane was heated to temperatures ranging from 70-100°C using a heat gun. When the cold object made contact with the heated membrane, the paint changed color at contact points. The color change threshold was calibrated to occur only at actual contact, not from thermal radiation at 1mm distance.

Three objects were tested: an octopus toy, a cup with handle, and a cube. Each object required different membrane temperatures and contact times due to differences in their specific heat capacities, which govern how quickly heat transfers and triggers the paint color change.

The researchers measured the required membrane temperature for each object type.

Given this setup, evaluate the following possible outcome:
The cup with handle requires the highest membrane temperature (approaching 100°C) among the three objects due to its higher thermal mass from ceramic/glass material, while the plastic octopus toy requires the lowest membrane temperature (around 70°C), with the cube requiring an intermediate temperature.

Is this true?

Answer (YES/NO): YES